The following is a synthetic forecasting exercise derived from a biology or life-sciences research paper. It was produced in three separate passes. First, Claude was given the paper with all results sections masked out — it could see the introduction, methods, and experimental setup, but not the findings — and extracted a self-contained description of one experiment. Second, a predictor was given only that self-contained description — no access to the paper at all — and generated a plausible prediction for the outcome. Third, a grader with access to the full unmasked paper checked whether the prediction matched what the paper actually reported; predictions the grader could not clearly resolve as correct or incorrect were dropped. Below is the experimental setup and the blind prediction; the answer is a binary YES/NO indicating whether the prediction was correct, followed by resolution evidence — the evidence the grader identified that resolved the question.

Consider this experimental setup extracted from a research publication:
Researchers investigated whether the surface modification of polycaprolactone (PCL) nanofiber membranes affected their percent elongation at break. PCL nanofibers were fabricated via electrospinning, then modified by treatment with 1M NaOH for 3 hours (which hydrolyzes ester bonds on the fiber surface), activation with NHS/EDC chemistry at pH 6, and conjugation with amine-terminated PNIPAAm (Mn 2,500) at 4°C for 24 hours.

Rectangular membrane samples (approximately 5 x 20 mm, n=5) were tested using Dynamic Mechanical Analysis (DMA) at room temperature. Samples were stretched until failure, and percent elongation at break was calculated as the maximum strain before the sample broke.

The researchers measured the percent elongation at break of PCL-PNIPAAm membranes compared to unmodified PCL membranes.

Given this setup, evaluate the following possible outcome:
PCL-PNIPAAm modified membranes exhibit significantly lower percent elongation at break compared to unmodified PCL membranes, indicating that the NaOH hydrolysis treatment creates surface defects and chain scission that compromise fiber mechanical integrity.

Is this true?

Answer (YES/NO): NO